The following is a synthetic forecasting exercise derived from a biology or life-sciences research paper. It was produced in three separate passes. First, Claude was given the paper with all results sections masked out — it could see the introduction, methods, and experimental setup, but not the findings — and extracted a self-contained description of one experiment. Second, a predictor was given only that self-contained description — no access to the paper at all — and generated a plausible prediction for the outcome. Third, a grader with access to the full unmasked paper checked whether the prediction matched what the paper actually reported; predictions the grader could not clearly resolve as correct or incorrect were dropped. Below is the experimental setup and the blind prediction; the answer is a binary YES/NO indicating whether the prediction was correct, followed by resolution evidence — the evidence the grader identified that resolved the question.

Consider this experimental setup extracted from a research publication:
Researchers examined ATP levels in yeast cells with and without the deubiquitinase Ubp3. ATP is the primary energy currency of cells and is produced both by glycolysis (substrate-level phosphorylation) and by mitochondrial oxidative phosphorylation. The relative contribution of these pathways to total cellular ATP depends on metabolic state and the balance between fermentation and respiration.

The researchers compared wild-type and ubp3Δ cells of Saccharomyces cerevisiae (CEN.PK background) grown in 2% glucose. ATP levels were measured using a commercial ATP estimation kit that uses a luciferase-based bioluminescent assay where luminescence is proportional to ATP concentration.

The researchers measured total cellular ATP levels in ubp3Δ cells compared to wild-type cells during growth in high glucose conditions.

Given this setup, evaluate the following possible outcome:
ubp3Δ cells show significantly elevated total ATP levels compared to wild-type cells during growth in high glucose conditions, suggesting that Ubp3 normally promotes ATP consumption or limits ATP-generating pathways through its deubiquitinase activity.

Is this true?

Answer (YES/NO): NO